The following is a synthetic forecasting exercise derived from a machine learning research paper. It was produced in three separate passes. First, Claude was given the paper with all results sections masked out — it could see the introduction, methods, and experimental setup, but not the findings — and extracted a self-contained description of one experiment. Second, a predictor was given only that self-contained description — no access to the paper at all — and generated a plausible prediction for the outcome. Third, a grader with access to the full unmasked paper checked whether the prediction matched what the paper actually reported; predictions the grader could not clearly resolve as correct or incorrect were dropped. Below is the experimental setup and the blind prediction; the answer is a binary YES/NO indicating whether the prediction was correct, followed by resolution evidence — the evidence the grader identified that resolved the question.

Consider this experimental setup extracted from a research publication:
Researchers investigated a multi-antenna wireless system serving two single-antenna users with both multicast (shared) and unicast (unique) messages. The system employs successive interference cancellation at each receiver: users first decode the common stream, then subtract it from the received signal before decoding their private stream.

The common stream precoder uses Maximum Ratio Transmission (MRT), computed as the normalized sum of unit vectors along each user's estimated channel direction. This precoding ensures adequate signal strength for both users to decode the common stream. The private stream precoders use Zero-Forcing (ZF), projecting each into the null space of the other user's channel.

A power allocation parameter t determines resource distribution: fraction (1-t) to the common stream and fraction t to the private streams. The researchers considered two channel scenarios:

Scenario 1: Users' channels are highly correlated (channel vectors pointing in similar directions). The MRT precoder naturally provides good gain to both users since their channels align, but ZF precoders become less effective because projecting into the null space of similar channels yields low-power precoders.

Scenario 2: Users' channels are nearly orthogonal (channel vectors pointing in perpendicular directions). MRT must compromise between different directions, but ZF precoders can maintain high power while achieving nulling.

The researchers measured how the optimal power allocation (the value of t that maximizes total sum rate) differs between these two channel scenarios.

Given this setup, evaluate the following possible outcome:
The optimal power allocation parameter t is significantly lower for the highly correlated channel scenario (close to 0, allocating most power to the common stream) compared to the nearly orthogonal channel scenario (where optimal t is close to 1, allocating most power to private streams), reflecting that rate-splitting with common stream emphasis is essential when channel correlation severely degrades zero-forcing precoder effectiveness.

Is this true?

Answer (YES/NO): NO